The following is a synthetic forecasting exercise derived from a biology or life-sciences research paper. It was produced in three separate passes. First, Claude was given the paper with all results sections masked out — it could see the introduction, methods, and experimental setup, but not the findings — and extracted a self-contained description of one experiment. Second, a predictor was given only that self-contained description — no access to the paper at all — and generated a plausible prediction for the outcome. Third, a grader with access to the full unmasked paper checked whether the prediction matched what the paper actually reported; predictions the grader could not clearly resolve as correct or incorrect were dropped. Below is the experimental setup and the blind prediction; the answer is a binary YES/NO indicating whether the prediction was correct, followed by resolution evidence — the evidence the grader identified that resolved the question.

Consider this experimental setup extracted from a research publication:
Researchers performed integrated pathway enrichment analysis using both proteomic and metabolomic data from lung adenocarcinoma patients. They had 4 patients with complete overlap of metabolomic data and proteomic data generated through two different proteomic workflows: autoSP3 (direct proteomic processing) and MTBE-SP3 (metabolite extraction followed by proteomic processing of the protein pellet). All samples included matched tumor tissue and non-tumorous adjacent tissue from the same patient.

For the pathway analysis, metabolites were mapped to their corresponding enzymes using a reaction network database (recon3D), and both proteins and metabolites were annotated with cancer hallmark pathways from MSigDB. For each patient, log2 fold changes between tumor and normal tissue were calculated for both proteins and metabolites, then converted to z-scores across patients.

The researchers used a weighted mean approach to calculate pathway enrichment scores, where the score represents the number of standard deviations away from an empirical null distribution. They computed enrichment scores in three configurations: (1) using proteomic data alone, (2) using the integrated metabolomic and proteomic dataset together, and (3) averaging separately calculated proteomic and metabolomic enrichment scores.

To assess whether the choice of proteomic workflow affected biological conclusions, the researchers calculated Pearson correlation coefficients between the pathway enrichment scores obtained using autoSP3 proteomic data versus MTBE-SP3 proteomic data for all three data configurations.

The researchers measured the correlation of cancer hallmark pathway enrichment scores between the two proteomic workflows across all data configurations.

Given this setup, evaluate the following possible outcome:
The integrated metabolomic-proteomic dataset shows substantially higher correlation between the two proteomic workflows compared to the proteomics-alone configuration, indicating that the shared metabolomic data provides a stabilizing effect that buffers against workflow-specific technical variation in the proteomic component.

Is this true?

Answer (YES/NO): NO